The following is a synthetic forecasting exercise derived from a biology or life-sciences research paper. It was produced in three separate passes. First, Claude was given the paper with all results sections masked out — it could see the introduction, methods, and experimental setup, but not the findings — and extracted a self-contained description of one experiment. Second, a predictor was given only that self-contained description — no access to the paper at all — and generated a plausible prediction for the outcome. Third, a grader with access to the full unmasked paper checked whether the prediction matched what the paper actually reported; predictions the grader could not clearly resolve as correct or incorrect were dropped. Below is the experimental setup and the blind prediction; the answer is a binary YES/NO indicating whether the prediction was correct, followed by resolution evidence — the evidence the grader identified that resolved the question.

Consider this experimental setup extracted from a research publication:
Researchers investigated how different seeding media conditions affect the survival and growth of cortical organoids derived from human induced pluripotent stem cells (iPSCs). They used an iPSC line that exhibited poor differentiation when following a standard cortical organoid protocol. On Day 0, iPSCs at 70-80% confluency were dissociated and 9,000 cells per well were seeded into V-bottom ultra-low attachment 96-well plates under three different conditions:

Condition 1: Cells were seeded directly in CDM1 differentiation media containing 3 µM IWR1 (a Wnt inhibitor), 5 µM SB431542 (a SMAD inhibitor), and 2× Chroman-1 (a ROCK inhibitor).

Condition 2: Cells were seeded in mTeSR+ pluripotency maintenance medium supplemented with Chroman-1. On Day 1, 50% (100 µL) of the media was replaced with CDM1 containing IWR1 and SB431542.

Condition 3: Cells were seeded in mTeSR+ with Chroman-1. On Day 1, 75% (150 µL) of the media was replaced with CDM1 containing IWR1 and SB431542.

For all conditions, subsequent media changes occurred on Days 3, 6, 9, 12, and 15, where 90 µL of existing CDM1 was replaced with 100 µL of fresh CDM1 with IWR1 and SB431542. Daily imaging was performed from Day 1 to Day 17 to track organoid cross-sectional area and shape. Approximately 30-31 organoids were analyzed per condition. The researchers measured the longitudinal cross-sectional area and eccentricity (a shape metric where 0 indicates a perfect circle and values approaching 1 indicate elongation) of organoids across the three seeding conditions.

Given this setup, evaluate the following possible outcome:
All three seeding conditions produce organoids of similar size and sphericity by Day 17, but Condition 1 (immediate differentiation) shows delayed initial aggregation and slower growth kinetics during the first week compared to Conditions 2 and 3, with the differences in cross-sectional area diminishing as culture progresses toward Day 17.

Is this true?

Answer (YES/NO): NO